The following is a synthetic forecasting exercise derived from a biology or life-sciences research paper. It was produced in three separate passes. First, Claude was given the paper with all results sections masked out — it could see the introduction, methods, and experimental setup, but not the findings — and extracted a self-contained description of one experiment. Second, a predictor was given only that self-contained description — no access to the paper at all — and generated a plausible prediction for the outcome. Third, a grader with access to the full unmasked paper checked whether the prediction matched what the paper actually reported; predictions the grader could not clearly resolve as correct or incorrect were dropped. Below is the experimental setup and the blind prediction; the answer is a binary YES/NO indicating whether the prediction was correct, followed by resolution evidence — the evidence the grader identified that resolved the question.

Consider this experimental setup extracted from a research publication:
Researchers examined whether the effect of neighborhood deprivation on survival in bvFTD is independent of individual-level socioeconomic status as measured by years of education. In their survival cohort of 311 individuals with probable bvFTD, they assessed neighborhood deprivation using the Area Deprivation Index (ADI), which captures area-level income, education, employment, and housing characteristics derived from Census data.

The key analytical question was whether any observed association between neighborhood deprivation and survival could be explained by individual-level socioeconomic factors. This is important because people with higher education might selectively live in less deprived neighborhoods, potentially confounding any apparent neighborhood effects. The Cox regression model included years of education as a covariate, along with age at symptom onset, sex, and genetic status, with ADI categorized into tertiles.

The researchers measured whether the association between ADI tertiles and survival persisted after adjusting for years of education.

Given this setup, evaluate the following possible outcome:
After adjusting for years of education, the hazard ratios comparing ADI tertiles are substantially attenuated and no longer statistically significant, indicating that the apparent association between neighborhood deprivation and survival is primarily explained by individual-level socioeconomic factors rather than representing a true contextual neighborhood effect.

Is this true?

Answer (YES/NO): NO